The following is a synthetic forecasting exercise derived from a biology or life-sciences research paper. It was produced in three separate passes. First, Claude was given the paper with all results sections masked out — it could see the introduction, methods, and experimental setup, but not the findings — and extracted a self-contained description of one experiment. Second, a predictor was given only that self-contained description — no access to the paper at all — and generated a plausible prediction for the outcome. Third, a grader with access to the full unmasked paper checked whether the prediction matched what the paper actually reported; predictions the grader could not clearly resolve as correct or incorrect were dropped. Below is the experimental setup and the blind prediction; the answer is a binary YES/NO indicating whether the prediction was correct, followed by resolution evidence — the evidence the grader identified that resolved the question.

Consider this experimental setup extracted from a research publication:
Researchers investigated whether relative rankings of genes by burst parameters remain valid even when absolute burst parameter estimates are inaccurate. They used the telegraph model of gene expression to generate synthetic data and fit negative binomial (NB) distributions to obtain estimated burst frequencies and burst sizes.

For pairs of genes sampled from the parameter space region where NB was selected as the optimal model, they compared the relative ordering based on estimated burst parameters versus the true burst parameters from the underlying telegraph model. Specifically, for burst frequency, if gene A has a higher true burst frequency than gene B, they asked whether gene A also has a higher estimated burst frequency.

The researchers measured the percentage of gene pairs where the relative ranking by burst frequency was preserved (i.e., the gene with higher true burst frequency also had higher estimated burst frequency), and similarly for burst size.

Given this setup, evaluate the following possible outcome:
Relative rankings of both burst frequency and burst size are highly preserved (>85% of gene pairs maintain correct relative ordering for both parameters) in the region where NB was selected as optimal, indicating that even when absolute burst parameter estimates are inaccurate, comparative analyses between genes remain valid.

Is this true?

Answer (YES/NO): NO